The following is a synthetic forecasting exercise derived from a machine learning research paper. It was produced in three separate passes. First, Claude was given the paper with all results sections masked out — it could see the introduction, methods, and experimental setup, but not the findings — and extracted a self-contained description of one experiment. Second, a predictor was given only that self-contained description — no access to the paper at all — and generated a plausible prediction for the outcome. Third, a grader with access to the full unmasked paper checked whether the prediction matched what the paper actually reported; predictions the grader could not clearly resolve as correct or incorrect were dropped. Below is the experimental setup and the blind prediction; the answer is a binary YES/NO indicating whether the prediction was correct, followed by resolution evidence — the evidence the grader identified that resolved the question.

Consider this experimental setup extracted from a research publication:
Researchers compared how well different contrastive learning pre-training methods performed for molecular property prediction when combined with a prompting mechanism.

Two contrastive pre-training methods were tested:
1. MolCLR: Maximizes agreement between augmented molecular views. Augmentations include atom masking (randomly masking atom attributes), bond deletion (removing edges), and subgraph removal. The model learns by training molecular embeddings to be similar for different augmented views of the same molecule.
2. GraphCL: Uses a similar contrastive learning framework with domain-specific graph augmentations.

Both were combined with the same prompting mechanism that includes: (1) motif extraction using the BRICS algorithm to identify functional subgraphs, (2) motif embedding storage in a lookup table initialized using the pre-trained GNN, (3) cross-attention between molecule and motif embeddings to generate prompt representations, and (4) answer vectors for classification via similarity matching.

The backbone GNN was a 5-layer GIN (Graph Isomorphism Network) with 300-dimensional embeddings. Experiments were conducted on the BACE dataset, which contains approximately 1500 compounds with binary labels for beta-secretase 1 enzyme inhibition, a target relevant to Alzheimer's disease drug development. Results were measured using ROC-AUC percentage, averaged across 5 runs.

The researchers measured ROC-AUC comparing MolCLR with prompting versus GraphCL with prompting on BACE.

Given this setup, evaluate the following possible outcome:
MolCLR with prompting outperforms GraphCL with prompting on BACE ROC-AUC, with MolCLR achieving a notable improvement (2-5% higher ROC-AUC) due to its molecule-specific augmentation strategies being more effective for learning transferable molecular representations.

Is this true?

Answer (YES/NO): YES